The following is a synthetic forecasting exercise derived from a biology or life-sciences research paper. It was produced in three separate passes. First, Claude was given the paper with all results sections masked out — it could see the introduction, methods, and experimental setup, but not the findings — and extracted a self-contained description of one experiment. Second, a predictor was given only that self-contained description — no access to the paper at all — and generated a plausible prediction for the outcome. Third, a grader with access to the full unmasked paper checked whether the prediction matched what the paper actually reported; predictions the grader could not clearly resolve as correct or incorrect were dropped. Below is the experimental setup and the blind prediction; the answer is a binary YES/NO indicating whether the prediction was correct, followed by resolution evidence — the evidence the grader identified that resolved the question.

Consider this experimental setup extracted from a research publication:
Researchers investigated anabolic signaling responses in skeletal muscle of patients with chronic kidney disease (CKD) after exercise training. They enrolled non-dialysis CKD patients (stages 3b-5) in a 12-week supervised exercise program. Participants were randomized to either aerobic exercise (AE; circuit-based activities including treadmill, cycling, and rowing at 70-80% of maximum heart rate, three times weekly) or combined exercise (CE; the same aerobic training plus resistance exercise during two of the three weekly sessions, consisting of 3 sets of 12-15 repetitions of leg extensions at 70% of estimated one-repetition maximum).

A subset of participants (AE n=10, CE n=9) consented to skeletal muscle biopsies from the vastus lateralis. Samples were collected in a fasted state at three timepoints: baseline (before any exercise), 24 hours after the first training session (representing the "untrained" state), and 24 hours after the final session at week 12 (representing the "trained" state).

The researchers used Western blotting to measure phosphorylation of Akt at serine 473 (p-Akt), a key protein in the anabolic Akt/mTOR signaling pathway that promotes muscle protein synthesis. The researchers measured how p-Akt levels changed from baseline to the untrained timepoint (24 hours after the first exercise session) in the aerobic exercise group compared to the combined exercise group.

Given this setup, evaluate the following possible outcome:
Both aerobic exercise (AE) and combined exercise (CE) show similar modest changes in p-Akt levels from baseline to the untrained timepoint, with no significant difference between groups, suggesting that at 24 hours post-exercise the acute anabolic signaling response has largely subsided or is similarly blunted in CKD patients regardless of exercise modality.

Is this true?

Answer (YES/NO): YES